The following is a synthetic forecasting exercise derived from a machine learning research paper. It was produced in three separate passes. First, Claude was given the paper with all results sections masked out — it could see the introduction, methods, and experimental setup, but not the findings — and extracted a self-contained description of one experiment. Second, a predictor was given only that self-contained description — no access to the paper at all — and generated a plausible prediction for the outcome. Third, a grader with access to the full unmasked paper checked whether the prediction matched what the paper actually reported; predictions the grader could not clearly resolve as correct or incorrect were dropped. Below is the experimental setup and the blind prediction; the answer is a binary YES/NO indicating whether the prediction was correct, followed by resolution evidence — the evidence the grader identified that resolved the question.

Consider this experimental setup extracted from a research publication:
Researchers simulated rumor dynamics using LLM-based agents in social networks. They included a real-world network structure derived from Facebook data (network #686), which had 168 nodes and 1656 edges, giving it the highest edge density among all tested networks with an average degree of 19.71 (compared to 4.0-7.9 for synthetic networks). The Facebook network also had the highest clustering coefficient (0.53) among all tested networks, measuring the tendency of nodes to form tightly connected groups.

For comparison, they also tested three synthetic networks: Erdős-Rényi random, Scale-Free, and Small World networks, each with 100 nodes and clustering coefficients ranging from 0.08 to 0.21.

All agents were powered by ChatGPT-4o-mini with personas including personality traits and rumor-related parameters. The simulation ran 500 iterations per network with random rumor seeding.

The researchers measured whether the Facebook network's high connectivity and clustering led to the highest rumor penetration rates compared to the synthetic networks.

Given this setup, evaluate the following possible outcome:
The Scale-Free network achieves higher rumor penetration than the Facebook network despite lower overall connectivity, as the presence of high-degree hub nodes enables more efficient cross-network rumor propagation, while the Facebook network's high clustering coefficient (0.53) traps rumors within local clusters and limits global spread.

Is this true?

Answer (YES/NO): YES